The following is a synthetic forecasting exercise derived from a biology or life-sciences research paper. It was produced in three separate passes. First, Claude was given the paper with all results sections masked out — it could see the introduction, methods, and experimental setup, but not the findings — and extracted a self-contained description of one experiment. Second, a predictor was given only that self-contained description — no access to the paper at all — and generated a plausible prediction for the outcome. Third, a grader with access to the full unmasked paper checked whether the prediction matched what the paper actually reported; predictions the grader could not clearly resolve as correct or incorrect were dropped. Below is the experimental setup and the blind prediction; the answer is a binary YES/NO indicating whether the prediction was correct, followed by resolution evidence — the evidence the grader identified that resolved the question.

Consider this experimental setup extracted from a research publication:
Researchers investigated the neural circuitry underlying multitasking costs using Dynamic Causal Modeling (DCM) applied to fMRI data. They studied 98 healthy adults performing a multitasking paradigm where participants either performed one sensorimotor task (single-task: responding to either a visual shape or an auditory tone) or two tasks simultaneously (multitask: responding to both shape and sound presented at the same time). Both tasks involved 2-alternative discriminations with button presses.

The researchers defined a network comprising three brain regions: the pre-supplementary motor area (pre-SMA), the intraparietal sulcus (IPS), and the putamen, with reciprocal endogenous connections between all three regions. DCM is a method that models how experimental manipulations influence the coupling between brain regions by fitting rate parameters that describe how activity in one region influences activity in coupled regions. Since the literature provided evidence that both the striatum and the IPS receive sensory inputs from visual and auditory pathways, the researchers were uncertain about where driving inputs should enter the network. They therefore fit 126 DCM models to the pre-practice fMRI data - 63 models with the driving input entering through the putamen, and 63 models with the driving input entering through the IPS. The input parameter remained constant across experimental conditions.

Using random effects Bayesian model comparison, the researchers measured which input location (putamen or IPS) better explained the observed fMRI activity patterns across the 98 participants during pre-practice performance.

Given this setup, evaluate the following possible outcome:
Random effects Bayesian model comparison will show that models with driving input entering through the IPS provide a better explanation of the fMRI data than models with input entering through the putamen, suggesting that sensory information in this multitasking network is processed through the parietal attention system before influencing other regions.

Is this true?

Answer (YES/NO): NO